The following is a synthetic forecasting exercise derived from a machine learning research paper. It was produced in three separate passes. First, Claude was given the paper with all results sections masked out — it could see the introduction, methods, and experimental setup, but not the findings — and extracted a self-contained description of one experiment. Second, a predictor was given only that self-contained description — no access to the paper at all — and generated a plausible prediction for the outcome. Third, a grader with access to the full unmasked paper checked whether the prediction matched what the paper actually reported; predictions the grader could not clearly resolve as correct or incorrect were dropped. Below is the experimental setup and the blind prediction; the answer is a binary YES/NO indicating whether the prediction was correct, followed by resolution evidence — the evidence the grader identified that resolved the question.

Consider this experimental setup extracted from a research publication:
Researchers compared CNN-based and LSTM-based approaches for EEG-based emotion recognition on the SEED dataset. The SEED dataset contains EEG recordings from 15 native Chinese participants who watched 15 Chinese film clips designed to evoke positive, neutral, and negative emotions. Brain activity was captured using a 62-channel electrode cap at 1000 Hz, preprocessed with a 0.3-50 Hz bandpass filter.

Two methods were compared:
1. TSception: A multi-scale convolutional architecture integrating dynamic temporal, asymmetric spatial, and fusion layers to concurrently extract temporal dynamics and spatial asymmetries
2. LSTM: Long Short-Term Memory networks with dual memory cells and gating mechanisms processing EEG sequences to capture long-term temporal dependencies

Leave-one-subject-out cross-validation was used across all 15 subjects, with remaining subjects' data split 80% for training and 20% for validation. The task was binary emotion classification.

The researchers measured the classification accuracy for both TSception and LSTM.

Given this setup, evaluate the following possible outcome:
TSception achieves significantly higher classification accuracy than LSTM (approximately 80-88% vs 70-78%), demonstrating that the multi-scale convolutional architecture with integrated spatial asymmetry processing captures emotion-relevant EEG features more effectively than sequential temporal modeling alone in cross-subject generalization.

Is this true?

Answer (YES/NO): NO